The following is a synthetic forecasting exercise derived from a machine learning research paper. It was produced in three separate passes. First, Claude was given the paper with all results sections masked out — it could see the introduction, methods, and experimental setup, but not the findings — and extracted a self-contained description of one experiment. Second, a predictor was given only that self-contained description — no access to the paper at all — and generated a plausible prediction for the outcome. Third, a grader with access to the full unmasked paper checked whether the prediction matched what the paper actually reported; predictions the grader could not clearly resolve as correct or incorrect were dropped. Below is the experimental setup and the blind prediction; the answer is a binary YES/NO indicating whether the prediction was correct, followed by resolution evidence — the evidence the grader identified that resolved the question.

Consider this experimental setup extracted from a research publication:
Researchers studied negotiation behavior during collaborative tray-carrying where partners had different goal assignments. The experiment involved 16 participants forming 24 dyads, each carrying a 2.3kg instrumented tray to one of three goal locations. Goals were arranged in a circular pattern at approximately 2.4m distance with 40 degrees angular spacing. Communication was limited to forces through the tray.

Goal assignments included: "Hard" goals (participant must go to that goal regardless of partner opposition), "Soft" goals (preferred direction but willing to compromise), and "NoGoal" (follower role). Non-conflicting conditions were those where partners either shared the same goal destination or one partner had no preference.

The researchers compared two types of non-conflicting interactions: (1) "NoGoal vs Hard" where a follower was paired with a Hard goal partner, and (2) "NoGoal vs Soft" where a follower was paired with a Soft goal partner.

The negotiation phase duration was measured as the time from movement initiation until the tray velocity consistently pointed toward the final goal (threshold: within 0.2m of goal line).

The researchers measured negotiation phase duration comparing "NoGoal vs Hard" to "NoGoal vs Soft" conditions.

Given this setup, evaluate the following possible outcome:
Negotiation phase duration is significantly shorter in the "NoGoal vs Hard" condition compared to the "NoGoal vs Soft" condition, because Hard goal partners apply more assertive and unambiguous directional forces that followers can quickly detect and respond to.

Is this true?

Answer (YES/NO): YES